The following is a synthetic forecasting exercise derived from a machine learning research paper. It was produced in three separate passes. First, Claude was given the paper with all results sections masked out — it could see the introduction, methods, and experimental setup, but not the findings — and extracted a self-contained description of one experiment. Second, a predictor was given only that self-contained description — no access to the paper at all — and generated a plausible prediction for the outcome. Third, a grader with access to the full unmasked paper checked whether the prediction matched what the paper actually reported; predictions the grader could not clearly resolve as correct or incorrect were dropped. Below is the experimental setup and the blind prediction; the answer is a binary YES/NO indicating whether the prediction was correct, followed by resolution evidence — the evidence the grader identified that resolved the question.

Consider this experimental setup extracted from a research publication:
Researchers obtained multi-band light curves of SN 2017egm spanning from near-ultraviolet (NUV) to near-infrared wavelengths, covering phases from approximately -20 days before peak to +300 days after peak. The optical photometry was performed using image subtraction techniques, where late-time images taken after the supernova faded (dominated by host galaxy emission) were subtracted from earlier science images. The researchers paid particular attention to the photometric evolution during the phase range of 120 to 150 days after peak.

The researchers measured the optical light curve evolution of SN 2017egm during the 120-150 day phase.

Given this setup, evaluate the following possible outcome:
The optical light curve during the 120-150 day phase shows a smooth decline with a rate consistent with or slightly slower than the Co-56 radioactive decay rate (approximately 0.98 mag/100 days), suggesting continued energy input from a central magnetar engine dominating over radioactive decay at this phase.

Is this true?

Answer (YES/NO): NO